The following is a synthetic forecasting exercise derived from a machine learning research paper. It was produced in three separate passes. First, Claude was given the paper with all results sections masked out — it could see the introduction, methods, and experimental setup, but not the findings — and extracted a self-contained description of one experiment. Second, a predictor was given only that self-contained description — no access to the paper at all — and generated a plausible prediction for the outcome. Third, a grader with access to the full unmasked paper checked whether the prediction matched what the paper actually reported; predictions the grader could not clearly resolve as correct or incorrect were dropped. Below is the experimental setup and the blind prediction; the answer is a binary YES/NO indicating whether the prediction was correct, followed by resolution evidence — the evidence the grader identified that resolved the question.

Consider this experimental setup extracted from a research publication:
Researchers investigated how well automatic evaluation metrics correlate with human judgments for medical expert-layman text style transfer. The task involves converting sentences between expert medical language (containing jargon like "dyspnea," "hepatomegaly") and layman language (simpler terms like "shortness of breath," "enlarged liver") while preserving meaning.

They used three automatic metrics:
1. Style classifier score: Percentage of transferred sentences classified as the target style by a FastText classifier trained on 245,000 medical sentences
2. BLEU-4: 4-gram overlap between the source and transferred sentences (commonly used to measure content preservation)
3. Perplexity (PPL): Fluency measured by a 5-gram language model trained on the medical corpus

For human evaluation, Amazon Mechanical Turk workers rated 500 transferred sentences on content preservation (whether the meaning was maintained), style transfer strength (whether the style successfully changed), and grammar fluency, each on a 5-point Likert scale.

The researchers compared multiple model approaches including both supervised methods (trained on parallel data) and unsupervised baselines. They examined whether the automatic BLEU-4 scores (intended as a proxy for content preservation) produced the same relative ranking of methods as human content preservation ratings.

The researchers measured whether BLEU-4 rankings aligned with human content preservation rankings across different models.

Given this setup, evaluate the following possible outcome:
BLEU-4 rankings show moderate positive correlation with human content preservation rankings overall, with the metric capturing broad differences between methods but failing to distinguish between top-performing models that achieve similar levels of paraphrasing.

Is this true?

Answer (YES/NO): YES